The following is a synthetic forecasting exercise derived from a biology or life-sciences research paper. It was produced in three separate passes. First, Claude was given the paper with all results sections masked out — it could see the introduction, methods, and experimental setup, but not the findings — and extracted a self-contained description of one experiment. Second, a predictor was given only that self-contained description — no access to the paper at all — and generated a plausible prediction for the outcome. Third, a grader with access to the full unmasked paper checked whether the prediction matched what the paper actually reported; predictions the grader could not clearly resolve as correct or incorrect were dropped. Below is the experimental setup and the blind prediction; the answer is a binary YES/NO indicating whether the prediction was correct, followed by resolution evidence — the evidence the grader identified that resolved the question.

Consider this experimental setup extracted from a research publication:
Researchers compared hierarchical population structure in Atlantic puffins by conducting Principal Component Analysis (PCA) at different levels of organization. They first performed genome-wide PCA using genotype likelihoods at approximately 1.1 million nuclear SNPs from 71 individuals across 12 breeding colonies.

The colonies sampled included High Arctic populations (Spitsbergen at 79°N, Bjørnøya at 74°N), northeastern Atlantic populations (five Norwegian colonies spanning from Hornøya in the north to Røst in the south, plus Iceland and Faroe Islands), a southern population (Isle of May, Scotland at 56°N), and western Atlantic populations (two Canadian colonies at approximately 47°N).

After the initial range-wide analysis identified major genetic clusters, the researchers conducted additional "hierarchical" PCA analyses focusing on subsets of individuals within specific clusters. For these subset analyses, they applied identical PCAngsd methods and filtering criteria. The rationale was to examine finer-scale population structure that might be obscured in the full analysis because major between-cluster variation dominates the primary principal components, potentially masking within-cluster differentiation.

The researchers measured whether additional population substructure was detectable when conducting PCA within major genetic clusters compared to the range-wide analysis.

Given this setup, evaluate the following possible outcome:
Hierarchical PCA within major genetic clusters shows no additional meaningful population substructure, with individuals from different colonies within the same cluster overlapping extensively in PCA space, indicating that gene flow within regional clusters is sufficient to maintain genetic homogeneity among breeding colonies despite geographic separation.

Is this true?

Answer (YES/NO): NO